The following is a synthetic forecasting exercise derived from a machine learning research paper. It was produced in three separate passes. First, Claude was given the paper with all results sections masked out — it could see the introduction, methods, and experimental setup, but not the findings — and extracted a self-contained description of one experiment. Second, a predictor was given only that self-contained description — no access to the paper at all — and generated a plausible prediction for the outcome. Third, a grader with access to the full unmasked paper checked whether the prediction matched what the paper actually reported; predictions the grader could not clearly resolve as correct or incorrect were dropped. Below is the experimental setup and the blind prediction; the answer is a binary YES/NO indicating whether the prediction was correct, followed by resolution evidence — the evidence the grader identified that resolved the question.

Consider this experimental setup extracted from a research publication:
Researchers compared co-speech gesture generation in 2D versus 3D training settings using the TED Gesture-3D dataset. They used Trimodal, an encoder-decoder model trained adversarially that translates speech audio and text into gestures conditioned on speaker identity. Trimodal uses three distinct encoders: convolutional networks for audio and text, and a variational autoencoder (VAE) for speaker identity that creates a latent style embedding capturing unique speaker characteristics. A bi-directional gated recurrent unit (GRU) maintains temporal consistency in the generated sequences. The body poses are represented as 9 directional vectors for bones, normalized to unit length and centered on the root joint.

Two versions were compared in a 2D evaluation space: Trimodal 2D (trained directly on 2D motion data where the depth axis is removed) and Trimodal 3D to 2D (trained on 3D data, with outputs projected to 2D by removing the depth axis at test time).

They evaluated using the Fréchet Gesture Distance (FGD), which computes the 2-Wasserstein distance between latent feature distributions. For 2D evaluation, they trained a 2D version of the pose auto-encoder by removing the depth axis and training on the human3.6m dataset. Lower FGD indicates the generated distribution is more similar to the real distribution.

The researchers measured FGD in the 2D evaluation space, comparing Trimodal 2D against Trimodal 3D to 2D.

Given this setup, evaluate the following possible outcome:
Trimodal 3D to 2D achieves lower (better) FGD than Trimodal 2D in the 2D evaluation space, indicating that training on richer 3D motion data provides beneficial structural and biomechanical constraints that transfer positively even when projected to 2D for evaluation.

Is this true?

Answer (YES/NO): YES